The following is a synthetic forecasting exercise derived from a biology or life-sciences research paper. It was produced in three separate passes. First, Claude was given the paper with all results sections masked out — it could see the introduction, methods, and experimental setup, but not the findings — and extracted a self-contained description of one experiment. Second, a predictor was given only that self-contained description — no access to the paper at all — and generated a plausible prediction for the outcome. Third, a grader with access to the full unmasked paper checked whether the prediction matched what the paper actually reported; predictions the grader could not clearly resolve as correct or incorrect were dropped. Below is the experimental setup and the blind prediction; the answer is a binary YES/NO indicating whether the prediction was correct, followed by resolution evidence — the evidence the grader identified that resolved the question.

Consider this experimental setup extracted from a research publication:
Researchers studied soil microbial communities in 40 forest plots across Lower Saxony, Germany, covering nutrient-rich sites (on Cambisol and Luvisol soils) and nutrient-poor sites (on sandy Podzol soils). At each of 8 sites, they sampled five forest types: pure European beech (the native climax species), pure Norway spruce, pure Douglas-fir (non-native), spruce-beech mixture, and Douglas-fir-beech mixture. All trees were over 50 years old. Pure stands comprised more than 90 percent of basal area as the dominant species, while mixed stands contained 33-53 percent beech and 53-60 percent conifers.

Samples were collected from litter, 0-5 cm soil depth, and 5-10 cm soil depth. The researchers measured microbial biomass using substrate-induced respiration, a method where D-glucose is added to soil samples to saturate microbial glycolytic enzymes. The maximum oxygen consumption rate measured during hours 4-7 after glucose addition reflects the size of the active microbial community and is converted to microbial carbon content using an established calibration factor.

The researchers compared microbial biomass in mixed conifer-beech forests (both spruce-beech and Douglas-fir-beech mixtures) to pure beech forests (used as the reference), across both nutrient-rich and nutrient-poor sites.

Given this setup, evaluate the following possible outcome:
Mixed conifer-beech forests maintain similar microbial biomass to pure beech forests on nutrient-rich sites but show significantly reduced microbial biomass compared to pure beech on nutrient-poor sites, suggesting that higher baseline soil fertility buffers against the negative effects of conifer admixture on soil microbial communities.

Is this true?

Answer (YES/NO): YES